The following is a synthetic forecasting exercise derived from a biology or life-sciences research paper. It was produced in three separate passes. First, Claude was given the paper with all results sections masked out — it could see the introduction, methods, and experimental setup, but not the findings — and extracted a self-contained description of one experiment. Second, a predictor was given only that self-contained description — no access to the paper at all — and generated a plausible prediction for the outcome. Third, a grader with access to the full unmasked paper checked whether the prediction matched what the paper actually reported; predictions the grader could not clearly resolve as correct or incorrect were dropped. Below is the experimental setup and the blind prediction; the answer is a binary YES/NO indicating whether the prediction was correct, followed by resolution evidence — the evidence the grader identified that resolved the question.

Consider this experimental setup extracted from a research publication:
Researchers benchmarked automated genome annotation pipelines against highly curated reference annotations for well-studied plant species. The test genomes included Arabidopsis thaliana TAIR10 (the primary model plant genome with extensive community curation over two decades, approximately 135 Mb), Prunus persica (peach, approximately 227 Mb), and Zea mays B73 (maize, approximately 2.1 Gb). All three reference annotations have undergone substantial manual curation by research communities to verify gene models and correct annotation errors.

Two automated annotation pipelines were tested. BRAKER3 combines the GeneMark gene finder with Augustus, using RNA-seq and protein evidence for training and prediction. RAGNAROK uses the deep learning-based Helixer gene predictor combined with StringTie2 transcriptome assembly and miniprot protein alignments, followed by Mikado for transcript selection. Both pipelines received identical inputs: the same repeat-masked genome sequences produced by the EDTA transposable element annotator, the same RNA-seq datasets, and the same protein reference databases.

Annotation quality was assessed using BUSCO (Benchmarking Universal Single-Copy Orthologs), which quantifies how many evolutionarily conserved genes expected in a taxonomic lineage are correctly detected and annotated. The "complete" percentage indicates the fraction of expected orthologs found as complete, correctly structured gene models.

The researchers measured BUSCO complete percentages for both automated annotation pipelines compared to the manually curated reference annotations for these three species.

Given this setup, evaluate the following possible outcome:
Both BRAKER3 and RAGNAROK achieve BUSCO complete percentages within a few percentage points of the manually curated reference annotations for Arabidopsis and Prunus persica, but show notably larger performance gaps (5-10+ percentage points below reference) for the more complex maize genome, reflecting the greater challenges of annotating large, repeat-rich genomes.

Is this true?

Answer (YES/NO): NO